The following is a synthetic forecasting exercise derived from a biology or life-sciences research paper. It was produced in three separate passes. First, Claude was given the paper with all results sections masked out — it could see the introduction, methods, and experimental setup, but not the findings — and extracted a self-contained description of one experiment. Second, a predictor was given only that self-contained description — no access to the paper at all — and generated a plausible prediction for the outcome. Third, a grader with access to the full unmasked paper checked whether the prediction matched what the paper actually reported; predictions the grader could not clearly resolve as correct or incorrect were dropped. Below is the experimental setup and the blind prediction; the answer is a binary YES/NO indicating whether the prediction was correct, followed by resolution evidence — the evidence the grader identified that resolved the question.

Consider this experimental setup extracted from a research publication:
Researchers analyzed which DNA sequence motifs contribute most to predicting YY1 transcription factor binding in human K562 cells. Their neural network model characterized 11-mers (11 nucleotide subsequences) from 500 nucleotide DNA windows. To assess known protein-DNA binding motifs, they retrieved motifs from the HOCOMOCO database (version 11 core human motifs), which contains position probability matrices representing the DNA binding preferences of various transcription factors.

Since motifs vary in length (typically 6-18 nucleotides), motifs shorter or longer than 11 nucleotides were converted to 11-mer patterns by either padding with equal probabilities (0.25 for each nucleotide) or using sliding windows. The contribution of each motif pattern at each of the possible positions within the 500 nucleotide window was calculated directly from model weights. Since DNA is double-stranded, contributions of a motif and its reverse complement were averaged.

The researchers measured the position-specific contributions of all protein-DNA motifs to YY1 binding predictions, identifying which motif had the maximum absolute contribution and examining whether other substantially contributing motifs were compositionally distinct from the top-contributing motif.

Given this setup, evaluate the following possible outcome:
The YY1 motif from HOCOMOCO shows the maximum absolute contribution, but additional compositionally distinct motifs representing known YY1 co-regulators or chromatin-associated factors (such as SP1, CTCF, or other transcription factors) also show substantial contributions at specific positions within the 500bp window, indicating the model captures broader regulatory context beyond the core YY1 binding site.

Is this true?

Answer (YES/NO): NO